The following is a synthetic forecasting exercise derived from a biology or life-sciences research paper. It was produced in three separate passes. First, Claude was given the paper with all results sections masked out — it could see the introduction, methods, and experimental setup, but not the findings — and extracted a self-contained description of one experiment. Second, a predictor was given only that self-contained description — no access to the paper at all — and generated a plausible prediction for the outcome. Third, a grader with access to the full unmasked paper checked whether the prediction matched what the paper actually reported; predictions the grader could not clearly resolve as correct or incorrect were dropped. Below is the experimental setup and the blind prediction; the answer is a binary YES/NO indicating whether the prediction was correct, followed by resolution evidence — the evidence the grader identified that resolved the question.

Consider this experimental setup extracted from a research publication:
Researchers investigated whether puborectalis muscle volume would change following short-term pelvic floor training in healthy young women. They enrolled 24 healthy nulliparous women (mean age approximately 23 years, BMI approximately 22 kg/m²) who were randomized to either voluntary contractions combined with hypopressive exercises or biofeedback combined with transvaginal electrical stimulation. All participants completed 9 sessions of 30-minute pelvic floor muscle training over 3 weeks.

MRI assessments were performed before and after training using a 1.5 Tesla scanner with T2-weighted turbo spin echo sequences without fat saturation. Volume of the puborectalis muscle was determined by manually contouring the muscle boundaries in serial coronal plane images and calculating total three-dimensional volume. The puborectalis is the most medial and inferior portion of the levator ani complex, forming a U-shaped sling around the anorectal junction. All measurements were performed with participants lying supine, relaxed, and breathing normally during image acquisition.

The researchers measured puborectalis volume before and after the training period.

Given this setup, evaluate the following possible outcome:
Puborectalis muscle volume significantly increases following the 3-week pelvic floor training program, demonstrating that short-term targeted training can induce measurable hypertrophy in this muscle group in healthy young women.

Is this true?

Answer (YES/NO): NO